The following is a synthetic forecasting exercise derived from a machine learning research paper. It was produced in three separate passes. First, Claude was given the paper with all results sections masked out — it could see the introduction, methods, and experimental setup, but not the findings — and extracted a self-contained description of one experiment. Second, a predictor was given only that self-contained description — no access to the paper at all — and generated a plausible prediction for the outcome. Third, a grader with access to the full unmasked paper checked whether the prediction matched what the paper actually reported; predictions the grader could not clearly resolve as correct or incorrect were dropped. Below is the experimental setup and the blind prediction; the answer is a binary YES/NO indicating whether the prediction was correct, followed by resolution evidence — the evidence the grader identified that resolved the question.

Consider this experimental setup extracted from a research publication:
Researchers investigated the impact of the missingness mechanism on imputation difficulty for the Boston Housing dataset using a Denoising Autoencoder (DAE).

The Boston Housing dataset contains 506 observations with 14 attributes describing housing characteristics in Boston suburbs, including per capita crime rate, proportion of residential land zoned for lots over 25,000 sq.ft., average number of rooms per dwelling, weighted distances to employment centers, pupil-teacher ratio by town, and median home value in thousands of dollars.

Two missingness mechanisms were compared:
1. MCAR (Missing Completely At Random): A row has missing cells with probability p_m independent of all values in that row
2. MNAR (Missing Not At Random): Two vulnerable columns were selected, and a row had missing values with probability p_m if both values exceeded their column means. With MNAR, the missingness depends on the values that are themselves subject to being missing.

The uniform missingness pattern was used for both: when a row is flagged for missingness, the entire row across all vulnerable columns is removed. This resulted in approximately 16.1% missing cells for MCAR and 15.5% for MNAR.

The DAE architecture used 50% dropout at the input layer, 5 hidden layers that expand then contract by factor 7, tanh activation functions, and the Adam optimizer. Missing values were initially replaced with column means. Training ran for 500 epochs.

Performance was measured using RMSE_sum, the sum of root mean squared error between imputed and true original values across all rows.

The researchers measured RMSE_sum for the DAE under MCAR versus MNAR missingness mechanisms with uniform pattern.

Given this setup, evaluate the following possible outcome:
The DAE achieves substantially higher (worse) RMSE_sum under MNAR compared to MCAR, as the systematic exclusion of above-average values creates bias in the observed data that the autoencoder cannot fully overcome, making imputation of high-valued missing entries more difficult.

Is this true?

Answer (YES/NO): YES